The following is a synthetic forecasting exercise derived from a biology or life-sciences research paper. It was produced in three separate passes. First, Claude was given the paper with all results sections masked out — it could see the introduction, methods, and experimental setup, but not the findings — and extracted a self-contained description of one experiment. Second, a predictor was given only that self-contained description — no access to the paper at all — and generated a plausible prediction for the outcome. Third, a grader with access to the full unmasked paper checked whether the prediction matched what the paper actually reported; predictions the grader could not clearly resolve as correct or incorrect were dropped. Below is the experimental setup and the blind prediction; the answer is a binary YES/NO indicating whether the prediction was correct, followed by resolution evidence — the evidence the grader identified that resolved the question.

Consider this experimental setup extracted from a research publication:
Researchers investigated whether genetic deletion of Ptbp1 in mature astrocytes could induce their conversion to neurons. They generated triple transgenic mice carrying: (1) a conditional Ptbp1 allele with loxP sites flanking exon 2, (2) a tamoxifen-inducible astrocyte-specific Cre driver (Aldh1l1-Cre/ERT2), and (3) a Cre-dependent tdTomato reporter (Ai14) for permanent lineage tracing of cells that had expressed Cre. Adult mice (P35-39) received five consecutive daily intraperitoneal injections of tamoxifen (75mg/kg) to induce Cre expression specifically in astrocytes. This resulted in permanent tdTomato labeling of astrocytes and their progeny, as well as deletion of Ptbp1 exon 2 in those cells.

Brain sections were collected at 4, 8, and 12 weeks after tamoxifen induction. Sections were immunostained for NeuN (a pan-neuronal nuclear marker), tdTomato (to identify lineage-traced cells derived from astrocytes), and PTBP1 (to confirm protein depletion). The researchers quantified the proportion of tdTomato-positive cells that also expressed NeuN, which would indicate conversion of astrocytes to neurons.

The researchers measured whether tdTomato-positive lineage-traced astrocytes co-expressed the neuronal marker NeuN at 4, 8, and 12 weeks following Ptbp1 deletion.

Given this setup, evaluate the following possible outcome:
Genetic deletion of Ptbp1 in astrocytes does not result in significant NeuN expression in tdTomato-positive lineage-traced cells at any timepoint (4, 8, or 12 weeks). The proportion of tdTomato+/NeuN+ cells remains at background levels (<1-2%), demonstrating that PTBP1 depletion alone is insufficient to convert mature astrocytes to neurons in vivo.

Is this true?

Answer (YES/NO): YES